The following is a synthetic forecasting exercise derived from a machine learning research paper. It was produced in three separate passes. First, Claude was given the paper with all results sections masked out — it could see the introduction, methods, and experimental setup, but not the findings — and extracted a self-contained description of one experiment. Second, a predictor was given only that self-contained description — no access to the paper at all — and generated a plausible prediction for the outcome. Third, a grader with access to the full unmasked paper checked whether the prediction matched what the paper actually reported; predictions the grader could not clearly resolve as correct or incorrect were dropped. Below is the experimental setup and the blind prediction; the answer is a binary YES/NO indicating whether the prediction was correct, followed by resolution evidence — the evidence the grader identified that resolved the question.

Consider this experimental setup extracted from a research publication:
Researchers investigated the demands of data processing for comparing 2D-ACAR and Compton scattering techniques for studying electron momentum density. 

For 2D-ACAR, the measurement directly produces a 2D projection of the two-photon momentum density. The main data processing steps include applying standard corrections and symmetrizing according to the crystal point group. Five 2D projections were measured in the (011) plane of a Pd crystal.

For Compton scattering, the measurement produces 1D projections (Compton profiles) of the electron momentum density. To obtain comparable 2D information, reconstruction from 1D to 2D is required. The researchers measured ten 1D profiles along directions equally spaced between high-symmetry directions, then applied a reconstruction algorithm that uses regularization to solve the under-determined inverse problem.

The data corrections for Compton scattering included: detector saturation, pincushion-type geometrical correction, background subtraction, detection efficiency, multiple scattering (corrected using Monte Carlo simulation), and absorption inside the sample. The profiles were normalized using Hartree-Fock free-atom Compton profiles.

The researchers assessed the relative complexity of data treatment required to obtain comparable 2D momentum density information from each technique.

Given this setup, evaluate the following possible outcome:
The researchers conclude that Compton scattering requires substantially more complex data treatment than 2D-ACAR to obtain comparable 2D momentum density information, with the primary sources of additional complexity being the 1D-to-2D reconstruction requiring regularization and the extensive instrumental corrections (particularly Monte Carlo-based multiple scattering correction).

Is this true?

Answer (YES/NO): YES